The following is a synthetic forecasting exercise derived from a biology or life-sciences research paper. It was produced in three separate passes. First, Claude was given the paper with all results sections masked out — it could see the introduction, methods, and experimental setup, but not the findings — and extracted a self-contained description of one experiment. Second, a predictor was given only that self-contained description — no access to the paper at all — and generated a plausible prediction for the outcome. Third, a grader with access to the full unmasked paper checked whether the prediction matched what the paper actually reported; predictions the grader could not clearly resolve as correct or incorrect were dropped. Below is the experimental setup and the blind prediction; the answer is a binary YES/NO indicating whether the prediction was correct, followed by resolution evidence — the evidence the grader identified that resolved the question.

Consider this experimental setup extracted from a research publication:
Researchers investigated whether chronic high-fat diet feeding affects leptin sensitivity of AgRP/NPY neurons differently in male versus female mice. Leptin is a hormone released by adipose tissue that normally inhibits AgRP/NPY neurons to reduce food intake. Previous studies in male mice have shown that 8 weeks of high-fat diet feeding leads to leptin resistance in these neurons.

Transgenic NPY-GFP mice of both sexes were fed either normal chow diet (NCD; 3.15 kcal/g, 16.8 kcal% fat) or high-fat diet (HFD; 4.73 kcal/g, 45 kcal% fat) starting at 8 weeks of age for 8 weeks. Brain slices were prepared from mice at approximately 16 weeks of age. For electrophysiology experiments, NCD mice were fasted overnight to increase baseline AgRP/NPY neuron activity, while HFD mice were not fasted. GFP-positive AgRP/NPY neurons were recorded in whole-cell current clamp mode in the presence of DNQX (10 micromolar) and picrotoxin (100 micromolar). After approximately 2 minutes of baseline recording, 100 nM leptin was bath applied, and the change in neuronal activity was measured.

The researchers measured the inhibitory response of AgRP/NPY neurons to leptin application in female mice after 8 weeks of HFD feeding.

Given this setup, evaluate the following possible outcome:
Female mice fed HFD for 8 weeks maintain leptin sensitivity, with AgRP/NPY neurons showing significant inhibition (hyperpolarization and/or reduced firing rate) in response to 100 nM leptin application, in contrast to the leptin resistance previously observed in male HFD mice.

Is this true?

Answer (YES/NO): YES